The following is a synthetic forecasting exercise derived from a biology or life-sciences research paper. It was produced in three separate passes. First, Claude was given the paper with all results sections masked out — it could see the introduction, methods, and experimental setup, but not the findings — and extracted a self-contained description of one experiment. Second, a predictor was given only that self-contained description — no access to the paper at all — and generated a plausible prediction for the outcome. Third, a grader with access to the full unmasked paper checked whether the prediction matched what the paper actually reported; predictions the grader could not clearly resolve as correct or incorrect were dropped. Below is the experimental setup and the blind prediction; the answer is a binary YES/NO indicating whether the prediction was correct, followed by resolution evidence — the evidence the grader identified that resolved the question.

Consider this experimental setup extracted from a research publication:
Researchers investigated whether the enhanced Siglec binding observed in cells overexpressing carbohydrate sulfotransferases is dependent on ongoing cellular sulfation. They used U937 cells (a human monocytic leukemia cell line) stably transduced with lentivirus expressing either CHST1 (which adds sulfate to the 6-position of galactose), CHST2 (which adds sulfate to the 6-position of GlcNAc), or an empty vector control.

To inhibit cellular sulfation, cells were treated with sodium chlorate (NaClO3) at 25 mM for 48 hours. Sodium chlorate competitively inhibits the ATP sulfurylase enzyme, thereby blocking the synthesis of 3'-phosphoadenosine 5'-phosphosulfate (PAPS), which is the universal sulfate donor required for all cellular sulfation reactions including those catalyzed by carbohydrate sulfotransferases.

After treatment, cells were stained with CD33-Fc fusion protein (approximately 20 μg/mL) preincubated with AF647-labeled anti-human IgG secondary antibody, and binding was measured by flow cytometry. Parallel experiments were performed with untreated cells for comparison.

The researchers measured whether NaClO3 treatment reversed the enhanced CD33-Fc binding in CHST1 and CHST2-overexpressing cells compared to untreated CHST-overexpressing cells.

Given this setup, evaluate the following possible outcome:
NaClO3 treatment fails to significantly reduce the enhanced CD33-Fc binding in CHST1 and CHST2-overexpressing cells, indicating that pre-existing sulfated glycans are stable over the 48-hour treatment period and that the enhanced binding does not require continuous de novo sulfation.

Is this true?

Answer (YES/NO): NO